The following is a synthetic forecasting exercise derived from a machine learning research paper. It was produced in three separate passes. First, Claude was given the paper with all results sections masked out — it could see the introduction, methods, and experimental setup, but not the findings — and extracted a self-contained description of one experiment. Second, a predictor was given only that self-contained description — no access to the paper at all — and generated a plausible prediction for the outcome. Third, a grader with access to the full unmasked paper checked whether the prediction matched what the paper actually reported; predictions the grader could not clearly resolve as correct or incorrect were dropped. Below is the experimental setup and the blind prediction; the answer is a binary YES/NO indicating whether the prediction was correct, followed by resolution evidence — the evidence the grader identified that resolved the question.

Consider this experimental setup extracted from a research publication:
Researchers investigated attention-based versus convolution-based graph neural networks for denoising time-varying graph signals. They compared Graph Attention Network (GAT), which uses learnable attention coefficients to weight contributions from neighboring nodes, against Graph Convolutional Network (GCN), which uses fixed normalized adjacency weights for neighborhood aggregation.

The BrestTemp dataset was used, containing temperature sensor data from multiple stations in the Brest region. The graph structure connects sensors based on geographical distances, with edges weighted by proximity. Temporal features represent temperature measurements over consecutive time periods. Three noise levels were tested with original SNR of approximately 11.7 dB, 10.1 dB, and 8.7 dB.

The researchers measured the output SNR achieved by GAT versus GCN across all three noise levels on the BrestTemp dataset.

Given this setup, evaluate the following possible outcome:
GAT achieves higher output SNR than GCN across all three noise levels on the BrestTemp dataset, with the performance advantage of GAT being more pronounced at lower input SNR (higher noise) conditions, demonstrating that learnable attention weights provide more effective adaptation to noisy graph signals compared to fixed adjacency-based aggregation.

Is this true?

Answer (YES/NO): YES